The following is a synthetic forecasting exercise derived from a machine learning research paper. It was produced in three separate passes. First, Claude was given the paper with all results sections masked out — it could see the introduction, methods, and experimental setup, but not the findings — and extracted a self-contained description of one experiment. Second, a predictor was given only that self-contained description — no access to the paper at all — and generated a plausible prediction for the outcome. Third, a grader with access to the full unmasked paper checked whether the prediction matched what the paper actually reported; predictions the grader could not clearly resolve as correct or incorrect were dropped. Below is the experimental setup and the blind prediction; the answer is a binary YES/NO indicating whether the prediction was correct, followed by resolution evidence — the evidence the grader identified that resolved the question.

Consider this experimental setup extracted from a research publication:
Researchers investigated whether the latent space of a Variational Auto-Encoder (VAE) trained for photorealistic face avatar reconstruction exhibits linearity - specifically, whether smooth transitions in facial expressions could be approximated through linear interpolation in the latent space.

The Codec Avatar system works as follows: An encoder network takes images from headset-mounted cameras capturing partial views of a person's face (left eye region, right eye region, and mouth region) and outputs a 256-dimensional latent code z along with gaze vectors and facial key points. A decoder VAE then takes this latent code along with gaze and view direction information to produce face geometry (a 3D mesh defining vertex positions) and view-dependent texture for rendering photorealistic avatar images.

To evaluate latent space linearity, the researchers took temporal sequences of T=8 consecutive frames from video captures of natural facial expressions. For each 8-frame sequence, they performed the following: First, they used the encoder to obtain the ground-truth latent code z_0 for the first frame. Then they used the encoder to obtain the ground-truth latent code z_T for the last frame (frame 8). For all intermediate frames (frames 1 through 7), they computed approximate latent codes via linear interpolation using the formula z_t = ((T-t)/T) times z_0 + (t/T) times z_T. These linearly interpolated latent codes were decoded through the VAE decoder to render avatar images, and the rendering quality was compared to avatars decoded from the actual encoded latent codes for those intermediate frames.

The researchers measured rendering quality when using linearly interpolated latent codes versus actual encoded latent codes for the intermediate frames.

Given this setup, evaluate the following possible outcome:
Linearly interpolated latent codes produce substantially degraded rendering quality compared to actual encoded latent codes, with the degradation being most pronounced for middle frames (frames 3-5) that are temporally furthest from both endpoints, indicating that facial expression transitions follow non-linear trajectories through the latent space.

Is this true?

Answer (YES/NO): NO